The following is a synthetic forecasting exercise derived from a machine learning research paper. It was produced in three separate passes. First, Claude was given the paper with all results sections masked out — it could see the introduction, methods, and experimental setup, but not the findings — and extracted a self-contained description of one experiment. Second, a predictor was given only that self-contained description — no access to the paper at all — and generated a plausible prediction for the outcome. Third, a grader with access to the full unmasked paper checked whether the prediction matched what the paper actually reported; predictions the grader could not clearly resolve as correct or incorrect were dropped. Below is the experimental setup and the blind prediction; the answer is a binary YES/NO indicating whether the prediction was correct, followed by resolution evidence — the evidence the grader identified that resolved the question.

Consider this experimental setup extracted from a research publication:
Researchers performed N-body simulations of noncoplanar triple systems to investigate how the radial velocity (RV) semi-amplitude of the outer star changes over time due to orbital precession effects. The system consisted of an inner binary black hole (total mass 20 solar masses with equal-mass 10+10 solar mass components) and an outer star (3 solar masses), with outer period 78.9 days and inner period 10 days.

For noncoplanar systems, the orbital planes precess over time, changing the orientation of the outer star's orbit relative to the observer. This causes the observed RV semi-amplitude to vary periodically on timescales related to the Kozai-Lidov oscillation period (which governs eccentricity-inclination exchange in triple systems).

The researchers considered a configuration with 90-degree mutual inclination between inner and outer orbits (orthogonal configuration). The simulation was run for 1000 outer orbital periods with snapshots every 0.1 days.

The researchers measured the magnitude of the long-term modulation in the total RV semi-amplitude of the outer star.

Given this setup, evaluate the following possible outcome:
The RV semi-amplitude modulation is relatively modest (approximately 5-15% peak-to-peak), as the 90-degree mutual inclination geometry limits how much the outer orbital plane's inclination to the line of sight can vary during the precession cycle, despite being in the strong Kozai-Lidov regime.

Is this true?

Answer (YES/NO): NO